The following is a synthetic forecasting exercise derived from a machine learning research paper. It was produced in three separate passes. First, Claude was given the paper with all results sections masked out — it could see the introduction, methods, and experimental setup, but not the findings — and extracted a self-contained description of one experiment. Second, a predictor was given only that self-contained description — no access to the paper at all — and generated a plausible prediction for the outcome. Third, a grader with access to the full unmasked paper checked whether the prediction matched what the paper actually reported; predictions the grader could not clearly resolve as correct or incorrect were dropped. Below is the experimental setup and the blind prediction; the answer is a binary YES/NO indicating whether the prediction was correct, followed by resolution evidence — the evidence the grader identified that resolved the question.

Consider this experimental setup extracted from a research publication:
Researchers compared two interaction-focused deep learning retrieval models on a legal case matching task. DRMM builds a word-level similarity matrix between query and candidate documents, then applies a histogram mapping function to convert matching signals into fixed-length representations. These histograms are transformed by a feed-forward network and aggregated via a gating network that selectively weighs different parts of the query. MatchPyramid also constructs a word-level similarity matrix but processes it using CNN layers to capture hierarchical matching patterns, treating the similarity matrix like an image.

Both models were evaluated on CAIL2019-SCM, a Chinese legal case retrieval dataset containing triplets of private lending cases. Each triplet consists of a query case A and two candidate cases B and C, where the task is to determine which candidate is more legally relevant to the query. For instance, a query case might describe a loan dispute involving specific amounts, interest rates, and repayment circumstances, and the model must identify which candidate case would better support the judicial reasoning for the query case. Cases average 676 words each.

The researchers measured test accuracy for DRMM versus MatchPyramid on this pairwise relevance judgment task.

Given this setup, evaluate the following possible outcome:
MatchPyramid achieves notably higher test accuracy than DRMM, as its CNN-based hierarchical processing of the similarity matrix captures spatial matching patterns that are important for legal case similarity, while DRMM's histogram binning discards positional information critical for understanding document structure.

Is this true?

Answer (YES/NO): YES